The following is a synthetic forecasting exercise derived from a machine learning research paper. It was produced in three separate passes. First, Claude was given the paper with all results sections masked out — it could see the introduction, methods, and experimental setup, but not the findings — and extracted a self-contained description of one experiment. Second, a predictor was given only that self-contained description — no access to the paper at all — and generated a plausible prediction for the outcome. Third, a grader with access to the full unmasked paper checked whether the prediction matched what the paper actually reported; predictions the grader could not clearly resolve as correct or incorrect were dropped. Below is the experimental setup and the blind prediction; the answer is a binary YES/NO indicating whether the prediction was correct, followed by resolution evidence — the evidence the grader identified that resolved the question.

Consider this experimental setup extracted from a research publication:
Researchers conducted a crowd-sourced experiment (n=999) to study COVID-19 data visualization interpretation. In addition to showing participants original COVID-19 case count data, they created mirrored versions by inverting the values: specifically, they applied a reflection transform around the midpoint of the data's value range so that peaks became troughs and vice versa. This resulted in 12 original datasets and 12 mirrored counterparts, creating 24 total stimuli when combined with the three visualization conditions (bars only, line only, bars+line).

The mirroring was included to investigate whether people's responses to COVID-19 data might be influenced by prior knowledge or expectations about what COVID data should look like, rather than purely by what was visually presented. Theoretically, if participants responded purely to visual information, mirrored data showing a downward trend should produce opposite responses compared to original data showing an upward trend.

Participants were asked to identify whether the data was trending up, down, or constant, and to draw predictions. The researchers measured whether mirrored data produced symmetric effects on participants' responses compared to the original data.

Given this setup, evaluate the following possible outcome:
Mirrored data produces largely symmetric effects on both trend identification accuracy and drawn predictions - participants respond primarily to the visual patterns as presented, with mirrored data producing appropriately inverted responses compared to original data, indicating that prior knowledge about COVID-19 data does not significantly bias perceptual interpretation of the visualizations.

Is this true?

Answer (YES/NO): NO